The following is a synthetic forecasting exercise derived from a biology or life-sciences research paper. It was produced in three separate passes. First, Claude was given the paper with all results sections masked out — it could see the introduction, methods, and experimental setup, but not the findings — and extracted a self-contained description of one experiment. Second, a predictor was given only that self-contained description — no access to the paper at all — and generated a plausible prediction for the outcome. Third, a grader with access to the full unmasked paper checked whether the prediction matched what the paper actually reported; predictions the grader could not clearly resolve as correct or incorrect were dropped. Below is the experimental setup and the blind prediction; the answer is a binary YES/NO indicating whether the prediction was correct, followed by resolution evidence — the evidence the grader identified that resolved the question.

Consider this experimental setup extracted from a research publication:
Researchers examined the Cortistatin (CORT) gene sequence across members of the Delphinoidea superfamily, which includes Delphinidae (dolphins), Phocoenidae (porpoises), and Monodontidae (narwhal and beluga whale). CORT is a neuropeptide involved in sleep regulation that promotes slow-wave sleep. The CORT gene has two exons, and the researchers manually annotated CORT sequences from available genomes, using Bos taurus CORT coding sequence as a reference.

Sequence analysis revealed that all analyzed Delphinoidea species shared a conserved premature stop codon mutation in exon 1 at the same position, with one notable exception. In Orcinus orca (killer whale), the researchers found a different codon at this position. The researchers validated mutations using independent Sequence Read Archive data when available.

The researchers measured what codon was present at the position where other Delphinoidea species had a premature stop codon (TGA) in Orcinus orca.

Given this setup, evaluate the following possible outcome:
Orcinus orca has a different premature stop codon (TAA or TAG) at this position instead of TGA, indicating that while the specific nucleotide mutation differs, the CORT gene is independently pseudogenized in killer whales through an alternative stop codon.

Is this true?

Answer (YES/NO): NO